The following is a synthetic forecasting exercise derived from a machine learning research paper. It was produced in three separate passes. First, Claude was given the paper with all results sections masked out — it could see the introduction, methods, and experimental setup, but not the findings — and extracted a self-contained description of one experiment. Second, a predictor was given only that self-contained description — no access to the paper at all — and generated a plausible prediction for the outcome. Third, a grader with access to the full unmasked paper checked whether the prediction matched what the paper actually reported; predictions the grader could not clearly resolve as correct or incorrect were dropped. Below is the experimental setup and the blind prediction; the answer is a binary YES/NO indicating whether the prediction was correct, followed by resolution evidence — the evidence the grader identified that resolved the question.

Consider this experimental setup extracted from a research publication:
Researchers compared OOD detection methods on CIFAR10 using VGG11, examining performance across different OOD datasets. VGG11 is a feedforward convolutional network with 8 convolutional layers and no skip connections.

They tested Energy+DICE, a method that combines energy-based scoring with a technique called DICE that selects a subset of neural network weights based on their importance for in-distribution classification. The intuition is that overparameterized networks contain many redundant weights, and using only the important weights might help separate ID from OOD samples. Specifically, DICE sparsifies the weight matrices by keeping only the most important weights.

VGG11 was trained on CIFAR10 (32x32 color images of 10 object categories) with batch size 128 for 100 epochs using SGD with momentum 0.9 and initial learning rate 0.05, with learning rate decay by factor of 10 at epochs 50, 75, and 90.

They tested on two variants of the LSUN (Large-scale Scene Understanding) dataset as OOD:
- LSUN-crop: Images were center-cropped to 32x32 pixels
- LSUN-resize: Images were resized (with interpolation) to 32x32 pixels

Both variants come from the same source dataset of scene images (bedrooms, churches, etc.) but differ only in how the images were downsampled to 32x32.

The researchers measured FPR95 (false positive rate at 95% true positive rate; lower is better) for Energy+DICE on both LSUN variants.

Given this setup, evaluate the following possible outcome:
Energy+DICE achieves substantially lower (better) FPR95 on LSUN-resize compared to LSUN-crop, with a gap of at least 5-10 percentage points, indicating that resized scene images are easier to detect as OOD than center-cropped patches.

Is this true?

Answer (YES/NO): NO